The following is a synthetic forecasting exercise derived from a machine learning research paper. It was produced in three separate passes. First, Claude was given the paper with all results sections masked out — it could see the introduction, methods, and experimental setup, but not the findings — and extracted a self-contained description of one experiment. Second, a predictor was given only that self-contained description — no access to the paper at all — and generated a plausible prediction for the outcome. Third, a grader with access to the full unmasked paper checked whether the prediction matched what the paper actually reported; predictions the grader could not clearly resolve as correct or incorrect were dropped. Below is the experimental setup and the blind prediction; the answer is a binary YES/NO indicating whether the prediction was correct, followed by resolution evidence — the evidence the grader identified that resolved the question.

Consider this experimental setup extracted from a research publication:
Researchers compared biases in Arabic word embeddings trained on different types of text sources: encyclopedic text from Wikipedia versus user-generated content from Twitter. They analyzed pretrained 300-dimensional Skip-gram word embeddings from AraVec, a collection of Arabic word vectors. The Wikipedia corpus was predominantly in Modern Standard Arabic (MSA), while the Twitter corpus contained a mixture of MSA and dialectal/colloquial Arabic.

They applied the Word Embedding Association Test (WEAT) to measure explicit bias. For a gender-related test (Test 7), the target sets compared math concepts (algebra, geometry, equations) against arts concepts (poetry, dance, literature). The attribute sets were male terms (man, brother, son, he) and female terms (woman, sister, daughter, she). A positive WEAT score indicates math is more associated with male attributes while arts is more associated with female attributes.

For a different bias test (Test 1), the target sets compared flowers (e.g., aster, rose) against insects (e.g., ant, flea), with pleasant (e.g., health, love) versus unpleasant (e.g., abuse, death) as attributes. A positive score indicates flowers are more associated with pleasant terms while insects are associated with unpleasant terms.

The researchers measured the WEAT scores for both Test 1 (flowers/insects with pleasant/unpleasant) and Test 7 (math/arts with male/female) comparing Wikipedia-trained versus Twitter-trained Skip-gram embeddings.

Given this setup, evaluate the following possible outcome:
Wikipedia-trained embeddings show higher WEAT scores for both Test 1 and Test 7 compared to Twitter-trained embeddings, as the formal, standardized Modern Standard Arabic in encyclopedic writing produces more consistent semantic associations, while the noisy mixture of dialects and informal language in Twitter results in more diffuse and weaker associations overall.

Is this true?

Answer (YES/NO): NO